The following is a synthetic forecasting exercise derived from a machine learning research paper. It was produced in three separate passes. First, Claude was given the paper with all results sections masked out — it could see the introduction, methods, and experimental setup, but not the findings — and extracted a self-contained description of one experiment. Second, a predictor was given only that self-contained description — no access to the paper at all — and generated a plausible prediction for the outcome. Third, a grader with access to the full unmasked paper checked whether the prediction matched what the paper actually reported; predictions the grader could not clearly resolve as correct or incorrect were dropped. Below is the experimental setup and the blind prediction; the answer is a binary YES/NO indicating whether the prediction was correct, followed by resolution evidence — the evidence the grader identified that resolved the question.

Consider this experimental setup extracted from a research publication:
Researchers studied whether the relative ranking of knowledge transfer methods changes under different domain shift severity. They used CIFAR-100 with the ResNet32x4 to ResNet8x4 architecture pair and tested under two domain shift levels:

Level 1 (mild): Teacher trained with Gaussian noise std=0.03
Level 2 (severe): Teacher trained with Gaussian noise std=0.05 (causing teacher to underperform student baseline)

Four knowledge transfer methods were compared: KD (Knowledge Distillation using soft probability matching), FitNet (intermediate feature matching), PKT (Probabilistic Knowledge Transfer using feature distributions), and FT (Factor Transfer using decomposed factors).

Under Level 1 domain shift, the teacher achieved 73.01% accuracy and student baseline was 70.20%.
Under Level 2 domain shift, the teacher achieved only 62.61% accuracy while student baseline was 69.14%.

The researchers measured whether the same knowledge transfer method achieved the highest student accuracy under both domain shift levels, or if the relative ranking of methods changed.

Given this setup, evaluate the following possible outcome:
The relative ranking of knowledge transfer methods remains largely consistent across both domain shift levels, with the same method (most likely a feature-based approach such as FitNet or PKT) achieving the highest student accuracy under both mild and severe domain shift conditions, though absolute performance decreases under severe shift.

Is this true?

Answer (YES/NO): NO